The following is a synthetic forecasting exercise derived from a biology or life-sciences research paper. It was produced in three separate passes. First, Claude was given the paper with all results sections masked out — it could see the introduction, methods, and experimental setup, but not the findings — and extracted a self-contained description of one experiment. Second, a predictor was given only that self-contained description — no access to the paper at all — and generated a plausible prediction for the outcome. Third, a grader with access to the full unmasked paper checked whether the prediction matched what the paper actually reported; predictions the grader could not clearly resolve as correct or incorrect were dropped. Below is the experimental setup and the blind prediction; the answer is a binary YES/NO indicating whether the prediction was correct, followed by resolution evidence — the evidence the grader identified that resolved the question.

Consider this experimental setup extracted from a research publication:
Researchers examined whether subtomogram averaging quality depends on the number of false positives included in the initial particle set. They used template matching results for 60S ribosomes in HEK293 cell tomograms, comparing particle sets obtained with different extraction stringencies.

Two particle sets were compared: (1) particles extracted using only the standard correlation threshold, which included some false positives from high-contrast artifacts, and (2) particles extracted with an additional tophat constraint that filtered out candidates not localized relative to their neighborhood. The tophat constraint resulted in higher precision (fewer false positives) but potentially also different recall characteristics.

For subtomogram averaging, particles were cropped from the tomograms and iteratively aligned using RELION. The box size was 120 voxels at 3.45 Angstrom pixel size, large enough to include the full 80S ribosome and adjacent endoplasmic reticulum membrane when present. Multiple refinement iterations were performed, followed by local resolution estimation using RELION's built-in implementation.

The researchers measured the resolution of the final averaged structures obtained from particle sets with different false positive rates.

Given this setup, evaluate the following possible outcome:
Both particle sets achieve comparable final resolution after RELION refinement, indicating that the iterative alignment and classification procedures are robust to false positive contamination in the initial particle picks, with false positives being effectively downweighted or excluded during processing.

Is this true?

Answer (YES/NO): NO